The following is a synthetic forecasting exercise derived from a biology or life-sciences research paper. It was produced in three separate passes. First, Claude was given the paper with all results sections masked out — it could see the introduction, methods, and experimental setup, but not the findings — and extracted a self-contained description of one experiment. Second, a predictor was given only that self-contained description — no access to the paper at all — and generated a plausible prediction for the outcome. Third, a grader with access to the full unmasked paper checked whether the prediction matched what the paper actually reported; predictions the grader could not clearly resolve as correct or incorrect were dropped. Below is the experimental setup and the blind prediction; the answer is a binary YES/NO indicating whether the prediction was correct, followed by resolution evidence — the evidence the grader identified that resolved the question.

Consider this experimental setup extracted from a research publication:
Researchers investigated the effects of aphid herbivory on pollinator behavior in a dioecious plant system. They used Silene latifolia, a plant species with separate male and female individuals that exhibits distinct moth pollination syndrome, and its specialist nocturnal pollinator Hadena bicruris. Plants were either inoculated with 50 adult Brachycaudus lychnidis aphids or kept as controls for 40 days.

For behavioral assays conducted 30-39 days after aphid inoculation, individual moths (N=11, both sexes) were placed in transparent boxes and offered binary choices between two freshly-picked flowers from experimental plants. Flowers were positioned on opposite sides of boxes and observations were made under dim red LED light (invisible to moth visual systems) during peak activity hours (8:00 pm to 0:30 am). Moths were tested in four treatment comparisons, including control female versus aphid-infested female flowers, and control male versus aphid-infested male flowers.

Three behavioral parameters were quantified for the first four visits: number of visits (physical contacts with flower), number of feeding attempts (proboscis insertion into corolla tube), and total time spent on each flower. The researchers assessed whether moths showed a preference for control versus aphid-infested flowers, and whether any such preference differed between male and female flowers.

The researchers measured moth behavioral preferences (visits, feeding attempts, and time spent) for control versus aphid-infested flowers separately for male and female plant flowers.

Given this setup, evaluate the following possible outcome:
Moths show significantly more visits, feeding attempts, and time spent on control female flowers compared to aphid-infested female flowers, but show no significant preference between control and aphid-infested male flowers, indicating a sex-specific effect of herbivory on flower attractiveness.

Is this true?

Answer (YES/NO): YES